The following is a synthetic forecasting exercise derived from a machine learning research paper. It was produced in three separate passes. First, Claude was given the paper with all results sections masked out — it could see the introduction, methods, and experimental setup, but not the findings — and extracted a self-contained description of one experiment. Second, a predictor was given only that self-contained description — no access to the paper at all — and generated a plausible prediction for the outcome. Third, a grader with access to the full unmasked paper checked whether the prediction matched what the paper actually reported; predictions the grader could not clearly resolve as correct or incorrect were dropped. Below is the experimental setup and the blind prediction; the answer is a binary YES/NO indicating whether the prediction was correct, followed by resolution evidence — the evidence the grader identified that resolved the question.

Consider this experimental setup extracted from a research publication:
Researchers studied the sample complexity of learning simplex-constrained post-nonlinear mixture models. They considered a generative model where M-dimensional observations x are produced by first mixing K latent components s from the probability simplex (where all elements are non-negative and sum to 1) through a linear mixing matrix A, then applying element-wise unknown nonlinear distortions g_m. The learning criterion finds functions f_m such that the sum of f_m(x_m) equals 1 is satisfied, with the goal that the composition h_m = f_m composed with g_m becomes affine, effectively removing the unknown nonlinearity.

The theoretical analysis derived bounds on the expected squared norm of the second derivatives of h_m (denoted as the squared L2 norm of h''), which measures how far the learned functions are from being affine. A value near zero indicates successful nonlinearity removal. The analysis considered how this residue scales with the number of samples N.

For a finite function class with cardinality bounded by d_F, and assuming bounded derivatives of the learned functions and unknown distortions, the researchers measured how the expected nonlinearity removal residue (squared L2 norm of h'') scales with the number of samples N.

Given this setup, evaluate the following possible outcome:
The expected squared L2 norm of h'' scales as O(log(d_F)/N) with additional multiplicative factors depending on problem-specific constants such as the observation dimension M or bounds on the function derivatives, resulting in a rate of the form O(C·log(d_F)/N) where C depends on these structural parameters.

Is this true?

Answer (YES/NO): NO